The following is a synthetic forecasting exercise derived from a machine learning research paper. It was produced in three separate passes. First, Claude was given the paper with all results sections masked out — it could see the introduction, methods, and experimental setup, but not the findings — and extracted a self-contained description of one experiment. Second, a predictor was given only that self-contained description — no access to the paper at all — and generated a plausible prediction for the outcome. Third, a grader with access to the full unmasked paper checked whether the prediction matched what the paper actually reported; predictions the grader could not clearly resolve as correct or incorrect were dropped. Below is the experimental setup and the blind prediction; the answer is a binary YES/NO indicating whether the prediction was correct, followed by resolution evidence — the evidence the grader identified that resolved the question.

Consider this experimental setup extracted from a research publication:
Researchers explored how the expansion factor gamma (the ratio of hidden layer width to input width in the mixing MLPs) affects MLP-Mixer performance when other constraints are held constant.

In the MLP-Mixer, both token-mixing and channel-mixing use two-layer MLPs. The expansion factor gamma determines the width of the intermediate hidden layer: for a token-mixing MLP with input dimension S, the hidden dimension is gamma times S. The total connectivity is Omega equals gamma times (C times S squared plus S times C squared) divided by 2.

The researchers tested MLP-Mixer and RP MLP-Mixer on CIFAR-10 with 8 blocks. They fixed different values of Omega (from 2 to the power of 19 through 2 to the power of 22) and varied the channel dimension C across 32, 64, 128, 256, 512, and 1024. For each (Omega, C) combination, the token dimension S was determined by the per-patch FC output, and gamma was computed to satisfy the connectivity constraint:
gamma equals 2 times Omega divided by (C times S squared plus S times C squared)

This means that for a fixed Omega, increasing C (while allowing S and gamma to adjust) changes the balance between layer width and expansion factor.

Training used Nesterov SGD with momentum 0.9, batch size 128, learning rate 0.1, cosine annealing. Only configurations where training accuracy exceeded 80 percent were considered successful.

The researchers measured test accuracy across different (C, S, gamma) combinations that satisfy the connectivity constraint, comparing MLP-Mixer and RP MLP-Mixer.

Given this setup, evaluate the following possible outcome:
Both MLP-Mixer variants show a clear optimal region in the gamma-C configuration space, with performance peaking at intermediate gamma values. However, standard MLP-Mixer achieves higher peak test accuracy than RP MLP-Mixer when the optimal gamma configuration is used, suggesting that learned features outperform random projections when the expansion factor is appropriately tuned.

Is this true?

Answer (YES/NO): NO